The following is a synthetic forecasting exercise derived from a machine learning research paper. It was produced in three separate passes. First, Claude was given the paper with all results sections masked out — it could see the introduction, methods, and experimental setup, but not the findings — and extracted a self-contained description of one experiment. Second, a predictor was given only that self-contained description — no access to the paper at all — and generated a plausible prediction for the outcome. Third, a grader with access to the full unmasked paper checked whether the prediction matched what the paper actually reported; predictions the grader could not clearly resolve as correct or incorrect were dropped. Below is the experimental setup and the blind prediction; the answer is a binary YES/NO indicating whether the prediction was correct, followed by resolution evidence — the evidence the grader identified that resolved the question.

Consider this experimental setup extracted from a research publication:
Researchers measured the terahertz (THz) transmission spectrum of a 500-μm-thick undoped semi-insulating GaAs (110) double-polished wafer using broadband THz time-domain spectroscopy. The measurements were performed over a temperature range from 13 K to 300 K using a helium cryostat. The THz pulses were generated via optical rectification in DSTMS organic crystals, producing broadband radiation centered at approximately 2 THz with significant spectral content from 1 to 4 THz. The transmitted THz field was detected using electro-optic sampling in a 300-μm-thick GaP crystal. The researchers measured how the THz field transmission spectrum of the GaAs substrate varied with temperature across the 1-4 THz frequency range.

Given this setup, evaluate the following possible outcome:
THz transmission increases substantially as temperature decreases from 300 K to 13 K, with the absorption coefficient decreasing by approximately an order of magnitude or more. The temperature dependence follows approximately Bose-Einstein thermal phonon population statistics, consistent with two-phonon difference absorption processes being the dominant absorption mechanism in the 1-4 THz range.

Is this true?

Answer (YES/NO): NO